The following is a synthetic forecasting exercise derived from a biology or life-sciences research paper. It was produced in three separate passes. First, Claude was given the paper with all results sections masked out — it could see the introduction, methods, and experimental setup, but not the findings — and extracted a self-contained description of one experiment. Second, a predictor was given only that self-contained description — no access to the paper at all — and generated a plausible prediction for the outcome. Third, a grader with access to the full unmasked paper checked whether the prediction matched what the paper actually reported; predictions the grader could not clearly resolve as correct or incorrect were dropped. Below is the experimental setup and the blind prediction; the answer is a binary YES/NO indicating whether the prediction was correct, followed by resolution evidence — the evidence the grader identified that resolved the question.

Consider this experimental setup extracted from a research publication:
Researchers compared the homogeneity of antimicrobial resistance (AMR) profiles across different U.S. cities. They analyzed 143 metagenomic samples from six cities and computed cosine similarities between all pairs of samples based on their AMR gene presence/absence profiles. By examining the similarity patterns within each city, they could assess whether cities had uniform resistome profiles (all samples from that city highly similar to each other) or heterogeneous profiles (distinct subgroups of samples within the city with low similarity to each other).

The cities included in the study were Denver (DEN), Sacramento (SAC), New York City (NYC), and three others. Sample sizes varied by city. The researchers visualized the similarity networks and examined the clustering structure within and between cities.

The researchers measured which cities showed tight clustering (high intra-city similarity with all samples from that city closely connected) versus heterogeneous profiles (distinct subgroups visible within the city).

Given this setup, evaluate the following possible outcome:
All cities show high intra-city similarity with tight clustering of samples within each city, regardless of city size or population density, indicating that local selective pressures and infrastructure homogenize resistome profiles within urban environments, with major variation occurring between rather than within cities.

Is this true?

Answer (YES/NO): NO